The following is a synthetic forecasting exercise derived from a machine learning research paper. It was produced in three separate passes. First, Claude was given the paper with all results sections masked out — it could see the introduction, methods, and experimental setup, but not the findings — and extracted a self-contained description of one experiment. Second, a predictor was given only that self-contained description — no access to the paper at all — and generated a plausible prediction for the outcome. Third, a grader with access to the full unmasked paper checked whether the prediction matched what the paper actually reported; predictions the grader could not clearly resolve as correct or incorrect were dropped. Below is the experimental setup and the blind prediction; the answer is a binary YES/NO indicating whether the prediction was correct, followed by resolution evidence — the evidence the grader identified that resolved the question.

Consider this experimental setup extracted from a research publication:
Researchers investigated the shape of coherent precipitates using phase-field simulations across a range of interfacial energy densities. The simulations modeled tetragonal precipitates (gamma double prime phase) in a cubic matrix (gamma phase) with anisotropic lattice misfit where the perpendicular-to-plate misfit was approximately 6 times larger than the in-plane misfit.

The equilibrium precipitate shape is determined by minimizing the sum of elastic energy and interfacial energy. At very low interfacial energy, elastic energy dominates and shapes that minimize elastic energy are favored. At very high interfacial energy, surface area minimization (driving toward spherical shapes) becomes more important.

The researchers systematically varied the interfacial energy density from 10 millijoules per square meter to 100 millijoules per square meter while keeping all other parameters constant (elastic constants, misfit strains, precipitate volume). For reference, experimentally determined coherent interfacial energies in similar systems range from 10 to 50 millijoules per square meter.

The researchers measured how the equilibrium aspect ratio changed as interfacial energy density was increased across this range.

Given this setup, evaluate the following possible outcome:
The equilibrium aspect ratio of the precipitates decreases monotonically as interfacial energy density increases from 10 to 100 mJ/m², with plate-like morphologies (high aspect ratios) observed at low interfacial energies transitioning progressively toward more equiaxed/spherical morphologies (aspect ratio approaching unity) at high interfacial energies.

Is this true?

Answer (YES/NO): NO